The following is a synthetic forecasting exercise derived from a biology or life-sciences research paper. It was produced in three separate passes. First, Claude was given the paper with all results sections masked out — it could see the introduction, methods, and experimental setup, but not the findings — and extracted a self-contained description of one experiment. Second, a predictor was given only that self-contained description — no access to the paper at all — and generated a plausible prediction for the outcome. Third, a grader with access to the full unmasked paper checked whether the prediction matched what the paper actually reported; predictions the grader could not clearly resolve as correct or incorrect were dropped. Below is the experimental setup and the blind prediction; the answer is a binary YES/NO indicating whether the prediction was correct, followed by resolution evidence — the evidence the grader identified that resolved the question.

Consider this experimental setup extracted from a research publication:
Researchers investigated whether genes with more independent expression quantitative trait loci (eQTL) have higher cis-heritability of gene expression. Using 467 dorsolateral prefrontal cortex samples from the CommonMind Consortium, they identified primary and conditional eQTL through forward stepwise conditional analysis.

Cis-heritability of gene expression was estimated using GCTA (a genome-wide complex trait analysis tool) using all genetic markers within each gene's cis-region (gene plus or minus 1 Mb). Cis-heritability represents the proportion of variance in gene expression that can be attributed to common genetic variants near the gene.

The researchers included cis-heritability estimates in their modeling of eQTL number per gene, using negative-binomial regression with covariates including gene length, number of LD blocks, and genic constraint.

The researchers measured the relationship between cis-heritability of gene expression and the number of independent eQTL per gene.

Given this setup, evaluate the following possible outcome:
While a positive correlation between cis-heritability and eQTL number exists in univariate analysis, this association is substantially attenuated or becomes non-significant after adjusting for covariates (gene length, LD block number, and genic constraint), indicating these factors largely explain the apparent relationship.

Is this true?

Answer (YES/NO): NO